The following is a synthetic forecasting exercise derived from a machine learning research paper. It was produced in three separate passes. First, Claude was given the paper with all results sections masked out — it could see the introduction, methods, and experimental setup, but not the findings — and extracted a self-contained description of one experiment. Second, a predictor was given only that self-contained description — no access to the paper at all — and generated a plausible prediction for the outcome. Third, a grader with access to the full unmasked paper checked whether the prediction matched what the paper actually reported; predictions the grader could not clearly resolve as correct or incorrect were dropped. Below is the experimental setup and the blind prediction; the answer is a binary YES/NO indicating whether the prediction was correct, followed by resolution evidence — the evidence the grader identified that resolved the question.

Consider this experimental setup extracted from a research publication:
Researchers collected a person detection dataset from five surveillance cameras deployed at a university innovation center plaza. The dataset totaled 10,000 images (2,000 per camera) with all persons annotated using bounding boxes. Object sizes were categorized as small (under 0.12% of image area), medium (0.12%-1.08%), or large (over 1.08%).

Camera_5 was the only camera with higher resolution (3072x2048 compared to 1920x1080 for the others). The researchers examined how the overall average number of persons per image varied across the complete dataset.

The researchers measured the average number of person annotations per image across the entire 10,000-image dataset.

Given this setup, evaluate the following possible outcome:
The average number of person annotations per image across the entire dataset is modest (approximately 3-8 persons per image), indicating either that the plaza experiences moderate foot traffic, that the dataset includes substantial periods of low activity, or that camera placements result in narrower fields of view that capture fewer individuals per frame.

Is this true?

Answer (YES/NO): YES